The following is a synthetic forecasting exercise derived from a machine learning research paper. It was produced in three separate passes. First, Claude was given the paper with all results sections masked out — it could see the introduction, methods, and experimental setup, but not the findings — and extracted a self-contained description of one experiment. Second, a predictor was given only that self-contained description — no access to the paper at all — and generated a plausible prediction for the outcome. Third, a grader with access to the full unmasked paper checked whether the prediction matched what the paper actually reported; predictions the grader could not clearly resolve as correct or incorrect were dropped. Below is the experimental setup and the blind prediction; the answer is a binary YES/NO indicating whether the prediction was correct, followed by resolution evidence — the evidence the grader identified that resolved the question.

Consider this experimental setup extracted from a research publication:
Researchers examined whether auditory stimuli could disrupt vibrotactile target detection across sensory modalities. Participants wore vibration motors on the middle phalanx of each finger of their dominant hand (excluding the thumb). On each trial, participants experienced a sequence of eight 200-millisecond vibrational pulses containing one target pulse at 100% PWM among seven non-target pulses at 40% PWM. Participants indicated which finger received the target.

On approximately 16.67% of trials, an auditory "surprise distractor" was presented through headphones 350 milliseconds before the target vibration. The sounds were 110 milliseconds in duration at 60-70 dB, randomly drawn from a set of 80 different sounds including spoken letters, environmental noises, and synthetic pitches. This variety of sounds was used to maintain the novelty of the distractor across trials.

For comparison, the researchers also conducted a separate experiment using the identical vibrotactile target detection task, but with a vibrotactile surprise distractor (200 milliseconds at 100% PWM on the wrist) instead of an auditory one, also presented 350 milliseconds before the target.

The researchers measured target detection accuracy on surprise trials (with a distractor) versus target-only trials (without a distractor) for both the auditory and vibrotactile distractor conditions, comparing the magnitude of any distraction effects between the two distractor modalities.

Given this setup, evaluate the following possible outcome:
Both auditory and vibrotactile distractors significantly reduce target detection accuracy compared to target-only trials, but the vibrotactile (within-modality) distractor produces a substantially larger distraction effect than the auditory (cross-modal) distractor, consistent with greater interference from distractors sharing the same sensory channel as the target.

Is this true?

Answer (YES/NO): YES